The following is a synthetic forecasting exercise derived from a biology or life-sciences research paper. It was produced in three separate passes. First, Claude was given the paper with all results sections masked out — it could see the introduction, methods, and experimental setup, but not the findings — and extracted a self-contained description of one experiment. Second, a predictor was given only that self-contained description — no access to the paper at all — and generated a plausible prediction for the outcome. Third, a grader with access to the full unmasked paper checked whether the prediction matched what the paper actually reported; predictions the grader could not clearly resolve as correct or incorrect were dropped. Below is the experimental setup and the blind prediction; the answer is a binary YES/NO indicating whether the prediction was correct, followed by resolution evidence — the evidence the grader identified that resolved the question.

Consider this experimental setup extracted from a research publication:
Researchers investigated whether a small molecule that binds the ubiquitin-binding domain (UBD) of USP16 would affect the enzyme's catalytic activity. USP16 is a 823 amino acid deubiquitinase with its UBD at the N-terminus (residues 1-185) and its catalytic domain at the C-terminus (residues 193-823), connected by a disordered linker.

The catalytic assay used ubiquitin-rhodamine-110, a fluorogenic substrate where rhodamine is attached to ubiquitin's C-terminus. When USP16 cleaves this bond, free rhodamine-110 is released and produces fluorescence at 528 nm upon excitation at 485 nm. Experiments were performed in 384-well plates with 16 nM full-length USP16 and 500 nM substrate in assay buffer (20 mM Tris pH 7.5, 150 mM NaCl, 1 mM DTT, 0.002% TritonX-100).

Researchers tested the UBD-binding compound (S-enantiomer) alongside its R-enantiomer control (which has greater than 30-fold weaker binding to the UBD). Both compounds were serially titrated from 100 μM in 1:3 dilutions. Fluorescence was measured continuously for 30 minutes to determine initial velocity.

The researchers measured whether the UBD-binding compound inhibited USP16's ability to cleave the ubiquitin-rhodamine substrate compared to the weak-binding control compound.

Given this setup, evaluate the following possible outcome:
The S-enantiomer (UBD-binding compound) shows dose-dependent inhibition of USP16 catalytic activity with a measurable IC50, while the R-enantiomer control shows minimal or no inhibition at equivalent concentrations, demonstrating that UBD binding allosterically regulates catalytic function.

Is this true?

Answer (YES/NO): YES